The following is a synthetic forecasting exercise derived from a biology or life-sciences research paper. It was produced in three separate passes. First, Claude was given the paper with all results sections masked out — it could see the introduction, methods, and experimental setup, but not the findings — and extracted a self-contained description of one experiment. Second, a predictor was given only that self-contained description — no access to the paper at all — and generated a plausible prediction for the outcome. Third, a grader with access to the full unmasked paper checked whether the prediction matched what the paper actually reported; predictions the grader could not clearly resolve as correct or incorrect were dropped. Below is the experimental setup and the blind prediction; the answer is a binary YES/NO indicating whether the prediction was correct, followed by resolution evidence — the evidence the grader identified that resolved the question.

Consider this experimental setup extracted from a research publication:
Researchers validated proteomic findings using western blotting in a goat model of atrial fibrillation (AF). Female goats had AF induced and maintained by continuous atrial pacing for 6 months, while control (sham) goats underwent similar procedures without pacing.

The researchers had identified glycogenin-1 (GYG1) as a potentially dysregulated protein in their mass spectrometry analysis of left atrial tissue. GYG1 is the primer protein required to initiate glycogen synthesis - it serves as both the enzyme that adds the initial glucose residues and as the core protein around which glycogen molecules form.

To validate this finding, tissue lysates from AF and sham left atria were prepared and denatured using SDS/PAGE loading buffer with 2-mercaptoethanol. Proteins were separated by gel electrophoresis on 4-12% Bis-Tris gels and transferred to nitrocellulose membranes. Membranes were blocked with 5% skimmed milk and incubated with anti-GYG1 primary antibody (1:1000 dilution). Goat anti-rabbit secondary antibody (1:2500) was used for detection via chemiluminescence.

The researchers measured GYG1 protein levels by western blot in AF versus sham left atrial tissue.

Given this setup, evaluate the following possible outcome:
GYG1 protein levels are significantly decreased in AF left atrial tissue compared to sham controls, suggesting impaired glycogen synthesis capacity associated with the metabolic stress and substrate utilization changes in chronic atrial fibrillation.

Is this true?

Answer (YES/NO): NO